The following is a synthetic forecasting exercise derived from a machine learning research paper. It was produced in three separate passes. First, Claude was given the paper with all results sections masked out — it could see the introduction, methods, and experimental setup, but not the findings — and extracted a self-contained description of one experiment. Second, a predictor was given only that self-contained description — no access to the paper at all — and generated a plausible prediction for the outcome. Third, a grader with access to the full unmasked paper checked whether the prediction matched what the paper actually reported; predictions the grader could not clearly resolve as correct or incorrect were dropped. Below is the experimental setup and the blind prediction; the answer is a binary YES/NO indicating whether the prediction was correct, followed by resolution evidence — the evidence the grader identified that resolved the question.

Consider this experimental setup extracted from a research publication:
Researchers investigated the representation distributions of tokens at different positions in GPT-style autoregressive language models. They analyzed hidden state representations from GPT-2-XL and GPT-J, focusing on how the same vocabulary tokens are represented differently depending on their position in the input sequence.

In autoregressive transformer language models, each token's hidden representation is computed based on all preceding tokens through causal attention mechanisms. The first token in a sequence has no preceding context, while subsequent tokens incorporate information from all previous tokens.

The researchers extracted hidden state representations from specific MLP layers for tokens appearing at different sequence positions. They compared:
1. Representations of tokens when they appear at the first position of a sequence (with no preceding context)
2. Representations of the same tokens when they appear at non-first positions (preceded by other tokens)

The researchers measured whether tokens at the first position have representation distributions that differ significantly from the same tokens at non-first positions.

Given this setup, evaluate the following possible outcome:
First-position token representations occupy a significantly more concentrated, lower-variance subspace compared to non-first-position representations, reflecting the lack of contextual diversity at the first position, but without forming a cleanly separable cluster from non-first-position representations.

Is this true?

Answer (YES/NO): NO